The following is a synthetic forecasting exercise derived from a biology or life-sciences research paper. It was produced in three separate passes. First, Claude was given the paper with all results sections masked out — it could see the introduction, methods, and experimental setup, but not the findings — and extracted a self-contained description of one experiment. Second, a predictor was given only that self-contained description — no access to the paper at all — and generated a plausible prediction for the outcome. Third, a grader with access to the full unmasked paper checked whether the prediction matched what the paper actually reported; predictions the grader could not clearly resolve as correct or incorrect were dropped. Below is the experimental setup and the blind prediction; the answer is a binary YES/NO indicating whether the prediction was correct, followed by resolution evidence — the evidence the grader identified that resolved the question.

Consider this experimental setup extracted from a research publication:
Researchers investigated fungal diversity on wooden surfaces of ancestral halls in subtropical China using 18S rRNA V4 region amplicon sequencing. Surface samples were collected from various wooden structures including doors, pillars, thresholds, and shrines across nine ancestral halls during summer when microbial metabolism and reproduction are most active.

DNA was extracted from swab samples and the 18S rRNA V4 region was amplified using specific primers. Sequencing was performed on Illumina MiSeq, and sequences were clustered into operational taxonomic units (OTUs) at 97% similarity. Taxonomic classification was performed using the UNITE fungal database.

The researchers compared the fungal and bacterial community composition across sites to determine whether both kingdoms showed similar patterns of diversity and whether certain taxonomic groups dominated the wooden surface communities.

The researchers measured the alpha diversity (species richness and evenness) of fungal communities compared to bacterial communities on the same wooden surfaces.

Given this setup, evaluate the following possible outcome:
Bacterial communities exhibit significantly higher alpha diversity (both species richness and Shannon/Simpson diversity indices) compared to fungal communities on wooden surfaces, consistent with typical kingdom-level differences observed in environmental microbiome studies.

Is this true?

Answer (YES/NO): YES